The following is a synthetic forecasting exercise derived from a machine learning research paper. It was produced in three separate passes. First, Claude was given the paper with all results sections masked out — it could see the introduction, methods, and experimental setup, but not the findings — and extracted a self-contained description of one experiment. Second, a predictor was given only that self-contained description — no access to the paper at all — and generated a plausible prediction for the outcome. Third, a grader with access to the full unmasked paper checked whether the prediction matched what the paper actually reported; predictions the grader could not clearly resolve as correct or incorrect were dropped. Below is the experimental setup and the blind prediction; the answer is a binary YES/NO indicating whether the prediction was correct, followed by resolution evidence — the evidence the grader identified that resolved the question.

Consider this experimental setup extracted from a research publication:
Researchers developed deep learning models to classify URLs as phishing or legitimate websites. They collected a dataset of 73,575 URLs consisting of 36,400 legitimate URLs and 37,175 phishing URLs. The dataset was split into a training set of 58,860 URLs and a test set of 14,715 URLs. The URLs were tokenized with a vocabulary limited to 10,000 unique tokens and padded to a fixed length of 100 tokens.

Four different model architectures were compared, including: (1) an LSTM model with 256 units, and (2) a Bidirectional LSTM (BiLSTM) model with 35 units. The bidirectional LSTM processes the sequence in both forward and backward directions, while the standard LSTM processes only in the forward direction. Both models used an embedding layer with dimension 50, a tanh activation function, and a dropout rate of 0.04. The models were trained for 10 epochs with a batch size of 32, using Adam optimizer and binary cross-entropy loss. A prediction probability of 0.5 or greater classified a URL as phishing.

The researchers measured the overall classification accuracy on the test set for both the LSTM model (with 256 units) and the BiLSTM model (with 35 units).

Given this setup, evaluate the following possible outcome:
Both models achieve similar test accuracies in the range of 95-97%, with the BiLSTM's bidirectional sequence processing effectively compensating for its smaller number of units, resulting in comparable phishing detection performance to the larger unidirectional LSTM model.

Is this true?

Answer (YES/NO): NO